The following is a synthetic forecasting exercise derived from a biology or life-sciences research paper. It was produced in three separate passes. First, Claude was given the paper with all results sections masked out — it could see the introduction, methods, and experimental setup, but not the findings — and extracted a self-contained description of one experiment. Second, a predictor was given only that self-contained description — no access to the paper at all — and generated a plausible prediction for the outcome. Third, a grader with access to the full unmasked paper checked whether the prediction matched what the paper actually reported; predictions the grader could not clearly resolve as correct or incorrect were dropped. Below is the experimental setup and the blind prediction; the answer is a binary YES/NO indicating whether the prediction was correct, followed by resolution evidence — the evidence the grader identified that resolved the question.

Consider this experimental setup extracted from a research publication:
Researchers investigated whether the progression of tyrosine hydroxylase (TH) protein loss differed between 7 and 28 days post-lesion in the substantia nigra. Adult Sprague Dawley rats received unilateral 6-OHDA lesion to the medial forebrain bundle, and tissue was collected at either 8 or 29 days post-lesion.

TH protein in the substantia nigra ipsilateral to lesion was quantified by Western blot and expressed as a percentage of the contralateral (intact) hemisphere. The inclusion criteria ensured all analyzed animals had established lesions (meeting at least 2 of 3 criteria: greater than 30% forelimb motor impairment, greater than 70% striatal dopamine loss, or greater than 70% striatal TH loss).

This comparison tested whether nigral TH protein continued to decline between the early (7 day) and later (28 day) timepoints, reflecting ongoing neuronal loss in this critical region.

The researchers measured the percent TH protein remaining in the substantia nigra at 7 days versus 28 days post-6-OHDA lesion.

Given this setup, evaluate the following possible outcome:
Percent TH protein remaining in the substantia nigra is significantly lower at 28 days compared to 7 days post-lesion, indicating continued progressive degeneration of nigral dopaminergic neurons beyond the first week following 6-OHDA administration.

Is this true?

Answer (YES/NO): NO